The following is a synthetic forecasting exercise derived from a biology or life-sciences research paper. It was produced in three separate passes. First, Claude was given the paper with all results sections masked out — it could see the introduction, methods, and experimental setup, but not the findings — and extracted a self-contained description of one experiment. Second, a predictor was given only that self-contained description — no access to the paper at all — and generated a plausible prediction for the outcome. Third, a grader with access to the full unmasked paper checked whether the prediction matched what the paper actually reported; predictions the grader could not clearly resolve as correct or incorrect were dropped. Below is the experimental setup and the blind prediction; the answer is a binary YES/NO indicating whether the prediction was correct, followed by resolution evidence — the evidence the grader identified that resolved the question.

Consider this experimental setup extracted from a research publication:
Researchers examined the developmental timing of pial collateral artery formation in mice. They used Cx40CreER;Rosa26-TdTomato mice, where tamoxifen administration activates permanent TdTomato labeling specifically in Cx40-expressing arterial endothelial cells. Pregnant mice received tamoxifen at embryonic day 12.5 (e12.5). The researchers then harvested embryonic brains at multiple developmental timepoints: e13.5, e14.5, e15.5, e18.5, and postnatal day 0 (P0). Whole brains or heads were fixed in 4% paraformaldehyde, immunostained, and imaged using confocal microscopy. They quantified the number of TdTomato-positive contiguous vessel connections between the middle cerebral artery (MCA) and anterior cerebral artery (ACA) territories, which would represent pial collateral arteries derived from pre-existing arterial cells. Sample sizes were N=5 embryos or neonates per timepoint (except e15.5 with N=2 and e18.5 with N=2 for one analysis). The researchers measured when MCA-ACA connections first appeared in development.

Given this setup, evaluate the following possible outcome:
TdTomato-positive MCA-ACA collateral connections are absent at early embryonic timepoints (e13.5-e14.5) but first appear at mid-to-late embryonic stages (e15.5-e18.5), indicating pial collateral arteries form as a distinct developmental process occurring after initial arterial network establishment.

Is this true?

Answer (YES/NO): YES